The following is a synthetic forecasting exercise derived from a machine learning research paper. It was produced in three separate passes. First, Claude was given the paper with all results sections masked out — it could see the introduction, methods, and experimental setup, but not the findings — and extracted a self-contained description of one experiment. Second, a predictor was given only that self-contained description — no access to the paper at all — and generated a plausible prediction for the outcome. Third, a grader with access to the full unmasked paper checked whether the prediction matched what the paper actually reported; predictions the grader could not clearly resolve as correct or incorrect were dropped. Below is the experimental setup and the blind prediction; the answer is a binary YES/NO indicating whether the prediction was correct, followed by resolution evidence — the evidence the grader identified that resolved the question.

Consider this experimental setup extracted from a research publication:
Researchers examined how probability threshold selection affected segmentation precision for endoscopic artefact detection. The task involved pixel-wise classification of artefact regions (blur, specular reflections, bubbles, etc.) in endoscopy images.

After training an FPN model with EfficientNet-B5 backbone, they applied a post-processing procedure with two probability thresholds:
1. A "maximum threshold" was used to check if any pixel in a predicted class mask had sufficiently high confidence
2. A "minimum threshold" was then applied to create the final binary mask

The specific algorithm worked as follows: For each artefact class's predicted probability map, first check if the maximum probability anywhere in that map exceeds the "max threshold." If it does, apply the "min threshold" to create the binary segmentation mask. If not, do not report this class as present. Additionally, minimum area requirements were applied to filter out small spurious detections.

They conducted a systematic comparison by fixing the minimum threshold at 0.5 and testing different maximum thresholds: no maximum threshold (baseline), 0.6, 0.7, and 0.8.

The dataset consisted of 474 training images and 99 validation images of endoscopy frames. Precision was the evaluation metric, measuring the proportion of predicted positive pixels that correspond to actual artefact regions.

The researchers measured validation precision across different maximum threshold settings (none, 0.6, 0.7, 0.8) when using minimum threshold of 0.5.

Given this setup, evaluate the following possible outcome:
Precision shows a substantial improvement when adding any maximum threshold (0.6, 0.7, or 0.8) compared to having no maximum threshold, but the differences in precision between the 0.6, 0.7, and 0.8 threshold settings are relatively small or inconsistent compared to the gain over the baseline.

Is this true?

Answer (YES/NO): NO